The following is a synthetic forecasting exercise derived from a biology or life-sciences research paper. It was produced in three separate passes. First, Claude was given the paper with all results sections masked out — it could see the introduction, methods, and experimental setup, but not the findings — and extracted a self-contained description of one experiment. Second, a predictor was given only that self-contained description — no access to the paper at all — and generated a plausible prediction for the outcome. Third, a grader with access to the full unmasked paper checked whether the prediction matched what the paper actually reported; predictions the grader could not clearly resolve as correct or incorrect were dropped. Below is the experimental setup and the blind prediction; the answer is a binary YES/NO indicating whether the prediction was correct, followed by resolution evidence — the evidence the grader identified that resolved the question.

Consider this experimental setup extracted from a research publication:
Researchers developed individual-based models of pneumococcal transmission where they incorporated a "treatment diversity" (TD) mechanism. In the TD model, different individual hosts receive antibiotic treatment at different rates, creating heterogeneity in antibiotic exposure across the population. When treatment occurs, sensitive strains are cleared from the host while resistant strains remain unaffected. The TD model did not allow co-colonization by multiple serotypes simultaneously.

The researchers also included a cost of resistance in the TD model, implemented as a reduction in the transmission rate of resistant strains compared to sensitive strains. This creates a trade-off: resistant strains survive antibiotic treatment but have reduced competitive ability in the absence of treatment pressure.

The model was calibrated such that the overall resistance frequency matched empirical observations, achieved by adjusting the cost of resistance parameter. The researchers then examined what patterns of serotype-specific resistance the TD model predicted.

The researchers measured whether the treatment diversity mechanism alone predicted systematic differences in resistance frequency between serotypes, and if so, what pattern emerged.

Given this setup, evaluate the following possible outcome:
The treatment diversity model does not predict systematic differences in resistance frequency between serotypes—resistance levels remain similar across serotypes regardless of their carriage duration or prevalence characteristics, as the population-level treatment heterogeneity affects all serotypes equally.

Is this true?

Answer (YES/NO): YES